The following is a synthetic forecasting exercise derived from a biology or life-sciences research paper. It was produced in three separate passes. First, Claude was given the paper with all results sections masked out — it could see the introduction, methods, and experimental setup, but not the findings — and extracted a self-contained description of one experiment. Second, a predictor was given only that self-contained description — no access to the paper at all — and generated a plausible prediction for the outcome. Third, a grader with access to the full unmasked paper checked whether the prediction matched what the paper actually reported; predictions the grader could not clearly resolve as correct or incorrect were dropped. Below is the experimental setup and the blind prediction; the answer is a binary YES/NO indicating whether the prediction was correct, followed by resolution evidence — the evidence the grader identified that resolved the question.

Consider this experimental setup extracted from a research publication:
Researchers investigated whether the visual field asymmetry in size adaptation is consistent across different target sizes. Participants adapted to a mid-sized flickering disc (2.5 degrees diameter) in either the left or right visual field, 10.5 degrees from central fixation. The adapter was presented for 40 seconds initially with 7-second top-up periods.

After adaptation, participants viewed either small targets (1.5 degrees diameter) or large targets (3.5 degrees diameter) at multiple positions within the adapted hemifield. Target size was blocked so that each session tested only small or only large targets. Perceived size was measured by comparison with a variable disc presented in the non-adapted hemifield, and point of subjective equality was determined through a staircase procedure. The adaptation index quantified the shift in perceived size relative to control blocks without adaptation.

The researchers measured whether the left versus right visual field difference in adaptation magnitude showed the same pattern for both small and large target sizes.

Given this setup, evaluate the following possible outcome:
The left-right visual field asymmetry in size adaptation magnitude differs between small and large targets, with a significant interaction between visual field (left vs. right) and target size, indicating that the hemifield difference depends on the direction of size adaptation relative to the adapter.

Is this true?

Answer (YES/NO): NO